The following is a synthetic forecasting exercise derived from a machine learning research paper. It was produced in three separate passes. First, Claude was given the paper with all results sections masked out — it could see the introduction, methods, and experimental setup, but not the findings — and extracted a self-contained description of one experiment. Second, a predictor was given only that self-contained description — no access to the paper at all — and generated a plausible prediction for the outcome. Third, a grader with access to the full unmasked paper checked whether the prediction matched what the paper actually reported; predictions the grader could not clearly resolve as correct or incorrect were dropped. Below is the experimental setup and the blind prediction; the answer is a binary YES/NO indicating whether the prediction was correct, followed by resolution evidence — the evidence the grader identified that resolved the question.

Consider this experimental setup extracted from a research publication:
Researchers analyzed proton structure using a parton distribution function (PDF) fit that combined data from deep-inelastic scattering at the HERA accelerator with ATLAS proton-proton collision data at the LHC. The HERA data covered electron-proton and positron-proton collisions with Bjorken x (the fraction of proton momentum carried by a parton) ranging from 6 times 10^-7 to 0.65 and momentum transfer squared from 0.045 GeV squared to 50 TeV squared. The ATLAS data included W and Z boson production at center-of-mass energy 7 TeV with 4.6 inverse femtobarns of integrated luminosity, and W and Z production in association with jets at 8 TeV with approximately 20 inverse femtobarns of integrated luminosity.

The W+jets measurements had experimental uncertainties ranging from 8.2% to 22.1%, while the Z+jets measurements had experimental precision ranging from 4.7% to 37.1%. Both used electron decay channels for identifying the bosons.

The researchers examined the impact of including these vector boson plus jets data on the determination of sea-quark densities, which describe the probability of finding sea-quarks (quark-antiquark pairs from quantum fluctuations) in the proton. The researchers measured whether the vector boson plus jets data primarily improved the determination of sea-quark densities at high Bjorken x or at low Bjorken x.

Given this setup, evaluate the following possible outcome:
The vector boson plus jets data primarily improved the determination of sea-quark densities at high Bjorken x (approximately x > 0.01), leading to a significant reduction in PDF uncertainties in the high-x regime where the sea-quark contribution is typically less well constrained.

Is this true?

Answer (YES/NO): YES